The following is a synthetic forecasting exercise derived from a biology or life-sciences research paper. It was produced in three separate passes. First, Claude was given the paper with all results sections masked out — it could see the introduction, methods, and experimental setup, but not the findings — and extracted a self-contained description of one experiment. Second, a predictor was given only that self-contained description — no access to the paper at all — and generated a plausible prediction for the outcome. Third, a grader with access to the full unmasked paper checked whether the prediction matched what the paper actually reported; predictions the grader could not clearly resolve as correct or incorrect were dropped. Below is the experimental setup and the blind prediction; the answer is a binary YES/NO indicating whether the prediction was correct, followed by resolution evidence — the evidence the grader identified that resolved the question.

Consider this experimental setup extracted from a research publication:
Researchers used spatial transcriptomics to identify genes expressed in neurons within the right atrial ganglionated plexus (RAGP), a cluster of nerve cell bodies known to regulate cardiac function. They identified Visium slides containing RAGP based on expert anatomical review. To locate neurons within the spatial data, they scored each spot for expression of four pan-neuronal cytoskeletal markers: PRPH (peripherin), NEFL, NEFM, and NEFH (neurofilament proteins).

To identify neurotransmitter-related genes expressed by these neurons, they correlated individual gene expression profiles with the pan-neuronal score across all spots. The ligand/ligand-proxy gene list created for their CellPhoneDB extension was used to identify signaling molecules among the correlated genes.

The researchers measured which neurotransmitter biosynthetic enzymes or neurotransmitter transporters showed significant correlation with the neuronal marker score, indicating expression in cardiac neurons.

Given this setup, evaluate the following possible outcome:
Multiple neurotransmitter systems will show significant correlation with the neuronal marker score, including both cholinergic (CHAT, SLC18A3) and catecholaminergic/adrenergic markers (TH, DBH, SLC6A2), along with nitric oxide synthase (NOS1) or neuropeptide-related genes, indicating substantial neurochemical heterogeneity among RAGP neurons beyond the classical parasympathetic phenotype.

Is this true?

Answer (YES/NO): YES